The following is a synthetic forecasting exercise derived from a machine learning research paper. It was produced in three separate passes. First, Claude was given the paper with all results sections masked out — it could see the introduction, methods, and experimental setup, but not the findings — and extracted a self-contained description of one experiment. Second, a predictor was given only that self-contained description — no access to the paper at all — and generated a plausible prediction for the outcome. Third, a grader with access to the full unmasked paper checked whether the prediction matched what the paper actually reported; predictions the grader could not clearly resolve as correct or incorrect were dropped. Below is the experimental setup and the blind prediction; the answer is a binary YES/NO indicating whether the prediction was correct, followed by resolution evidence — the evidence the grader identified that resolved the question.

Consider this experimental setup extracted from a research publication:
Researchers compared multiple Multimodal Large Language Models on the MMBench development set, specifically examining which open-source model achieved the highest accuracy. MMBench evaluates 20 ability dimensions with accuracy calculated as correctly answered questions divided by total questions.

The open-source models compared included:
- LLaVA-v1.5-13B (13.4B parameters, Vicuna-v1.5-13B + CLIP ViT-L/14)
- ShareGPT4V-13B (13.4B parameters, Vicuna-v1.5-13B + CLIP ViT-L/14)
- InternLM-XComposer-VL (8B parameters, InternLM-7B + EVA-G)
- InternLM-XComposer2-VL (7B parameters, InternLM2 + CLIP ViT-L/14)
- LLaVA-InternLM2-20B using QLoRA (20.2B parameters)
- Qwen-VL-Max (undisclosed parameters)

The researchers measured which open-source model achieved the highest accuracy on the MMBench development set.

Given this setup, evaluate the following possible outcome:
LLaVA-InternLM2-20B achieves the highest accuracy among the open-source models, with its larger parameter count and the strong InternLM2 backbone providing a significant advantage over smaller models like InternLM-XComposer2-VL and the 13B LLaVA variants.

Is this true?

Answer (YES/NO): NO